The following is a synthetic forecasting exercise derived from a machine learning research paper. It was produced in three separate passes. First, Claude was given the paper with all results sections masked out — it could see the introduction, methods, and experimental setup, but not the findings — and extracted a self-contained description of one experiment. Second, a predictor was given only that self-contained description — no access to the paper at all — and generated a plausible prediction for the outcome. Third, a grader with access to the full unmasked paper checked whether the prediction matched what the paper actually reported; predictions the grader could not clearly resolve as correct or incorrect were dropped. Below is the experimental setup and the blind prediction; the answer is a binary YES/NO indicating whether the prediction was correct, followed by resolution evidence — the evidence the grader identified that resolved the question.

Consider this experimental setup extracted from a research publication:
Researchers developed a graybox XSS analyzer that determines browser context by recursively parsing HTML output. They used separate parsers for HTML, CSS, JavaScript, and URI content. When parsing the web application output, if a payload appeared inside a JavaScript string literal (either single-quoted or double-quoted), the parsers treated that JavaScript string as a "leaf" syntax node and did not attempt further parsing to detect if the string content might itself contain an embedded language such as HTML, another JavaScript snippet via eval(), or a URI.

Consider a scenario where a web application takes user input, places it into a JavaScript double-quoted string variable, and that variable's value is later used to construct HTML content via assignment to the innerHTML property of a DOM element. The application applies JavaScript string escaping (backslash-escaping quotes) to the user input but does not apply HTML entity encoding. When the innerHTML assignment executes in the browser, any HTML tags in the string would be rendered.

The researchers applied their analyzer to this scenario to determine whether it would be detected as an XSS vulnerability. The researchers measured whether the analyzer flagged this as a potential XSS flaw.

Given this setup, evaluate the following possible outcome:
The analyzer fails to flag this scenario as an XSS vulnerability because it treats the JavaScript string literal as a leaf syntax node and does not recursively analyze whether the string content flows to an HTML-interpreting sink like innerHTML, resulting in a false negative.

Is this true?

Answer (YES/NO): YES